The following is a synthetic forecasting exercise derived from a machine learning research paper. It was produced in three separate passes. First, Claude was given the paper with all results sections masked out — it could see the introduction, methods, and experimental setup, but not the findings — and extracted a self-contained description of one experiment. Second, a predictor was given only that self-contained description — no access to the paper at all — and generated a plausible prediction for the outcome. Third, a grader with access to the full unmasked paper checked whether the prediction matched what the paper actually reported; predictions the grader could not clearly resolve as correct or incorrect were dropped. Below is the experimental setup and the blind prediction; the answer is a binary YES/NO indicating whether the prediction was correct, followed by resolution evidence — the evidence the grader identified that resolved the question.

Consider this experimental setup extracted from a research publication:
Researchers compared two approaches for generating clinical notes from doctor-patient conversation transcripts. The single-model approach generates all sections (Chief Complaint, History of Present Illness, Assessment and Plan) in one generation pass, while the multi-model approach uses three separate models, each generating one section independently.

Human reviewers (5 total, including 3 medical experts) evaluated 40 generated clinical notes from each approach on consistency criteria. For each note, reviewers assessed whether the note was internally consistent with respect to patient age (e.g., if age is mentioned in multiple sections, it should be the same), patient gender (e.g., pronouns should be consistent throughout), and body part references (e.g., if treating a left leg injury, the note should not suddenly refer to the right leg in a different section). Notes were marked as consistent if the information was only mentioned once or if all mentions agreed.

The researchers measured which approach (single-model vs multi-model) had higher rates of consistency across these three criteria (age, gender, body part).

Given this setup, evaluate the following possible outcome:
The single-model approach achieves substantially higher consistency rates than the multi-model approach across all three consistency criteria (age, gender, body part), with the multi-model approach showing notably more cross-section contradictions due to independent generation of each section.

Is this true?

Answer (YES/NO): NO